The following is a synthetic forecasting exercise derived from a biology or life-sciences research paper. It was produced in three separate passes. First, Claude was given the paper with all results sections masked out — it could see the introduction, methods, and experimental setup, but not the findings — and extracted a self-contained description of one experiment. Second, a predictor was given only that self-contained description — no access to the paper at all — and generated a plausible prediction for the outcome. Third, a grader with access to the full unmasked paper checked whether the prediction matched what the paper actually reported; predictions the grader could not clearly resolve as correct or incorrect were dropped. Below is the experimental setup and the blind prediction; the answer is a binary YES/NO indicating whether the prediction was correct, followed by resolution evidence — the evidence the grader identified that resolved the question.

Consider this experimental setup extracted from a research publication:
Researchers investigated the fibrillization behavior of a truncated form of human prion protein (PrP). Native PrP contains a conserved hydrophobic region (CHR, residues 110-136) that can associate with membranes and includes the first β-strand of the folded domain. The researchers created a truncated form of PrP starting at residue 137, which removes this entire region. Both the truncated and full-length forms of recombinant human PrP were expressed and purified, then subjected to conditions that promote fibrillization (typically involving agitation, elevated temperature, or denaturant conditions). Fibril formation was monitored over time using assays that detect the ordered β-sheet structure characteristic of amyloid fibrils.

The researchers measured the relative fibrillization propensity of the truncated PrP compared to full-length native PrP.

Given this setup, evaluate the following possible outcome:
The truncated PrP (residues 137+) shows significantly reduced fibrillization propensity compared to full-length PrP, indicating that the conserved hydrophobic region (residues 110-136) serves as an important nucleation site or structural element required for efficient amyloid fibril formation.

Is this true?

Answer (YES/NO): NO